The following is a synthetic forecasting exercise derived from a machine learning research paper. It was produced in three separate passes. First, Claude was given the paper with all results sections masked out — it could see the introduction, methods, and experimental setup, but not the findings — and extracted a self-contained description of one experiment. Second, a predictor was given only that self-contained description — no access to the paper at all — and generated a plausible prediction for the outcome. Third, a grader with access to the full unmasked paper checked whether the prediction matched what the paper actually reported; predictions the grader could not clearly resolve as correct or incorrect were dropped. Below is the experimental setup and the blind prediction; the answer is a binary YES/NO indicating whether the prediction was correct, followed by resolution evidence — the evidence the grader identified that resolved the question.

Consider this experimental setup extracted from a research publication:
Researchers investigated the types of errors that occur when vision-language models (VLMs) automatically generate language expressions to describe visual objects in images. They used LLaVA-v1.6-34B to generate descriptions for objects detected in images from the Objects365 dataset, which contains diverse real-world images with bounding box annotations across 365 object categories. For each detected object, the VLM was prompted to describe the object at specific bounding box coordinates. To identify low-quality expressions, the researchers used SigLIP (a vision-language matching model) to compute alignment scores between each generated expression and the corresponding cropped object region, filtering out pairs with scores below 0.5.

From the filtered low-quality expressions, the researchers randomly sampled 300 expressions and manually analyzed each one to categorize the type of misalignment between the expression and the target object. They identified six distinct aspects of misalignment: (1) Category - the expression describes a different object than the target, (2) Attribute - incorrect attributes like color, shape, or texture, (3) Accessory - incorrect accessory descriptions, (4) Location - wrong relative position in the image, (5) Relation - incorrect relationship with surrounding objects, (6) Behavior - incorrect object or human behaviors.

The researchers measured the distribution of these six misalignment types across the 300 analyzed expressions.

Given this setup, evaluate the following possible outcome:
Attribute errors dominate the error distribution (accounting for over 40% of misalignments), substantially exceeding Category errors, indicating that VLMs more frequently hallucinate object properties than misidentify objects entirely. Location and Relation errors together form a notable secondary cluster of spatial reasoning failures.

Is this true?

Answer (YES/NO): NO